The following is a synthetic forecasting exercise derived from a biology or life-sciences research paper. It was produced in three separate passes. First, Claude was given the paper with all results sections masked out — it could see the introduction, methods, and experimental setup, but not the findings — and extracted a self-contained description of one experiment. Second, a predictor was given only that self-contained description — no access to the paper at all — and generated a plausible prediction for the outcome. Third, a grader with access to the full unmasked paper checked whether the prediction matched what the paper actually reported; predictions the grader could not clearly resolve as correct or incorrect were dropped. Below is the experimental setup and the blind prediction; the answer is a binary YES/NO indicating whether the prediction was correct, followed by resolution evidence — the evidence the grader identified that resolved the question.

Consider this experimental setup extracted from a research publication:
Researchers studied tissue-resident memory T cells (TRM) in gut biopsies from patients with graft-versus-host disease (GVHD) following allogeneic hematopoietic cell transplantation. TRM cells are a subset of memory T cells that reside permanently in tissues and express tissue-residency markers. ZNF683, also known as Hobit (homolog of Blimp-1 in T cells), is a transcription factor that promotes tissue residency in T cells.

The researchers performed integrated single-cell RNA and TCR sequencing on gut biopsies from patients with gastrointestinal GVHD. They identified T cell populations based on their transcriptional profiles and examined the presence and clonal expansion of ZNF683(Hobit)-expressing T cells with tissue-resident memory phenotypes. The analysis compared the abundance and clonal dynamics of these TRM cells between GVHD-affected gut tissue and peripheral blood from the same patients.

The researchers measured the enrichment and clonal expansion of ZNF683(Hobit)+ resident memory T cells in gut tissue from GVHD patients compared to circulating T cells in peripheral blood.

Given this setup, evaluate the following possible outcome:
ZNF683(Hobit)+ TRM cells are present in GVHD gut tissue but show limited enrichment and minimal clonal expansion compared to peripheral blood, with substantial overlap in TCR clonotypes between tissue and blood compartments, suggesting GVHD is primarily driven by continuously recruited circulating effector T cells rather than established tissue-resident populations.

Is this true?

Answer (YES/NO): NO